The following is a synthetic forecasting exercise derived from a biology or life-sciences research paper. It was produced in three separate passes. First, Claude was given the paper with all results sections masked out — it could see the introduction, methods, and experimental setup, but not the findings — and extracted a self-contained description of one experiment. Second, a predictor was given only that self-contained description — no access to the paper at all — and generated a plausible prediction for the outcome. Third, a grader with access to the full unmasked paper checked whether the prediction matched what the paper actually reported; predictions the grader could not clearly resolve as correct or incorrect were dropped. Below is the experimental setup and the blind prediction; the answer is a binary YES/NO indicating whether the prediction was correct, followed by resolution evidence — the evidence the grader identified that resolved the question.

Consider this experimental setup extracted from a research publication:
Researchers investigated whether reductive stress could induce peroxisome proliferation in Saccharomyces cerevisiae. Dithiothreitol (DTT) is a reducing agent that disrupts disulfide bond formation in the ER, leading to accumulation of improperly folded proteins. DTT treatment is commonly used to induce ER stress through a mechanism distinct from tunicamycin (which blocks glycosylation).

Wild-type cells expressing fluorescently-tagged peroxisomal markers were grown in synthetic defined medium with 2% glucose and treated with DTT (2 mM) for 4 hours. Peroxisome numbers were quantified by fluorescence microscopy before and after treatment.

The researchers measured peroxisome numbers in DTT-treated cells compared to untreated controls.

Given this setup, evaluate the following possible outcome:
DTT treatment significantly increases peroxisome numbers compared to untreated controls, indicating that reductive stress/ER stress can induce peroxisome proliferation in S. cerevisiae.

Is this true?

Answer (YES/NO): YES